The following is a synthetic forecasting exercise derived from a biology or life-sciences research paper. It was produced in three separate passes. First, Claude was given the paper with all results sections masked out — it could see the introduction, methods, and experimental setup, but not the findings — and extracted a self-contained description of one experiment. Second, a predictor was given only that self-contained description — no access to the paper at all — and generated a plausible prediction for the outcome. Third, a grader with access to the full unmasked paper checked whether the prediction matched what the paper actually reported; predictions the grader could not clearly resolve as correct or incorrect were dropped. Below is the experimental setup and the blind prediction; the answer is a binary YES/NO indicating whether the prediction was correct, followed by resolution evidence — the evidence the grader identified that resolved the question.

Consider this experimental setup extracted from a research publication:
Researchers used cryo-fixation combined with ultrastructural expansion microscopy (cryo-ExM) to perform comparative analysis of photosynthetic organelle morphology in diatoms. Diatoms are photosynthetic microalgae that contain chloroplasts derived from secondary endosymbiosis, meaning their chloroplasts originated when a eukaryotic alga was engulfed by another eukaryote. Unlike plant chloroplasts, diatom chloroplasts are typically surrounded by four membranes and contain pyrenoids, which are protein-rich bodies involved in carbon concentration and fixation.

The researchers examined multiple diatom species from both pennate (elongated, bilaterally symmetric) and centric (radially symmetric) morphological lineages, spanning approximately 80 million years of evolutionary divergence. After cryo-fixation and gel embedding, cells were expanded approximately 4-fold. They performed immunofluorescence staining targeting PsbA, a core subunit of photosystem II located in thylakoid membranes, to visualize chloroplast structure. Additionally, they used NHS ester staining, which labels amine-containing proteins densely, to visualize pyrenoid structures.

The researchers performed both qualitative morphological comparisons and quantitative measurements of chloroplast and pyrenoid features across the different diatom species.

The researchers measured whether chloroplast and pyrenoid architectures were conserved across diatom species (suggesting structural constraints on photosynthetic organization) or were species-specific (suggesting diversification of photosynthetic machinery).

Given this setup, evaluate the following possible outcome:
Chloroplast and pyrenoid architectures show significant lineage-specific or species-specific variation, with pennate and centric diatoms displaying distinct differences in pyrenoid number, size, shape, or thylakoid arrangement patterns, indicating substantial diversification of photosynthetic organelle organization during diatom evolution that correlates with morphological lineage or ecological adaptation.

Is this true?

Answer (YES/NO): YES